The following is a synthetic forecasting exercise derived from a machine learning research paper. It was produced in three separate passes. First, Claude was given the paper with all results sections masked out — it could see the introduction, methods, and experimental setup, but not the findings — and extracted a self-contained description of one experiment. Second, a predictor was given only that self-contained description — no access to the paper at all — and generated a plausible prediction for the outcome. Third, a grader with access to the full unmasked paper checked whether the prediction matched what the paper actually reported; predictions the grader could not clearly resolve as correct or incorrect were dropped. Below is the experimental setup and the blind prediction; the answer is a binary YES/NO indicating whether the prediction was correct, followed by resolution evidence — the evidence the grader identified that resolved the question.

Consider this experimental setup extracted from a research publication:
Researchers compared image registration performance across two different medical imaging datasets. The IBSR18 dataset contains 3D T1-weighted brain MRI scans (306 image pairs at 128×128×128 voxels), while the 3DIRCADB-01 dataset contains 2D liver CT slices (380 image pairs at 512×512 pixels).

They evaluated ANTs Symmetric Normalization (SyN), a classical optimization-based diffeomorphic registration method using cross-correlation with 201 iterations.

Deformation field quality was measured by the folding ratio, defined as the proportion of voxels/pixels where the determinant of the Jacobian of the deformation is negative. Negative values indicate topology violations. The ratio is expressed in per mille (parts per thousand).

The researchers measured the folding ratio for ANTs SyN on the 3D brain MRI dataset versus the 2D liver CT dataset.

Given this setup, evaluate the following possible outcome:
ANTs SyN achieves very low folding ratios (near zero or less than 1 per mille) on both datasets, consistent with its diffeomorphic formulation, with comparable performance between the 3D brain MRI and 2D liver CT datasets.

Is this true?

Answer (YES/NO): NO